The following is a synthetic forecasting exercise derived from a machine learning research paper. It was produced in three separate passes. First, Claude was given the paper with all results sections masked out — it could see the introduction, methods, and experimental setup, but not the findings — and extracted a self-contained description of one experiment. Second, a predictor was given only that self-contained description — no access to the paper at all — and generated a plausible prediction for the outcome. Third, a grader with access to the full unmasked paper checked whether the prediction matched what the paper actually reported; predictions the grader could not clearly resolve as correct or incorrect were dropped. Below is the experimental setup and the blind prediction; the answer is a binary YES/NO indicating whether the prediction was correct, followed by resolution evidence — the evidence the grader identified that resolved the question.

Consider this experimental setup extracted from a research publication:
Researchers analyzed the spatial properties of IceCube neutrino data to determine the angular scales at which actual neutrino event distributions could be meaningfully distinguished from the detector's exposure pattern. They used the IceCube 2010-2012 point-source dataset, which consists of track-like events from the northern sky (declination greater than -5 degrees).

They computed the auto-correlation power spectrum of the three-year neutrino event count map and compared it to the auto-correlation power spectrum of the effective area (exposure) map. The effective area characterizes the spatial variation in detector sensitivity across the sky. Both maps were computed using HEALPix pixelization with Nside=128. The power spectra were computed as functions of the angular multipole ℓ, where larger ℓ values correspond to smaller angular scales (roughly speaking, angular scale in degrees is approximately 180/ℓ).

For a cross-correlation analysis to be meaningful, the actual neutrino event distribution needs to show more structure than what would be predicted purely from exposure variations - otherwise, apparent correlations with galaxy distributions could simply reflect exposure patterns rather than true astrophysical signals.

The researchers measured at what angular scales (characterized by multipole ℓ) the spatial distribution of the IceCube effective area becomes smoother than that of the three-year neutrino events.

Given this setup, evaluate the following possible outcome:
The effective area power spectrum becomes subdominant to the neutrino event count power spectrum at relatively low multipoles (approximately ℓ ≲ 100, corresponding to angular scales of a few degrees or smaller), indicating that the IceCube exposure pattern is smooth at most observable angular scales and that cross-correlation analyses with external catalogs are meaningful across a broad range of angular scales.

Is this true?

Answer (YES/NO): YES